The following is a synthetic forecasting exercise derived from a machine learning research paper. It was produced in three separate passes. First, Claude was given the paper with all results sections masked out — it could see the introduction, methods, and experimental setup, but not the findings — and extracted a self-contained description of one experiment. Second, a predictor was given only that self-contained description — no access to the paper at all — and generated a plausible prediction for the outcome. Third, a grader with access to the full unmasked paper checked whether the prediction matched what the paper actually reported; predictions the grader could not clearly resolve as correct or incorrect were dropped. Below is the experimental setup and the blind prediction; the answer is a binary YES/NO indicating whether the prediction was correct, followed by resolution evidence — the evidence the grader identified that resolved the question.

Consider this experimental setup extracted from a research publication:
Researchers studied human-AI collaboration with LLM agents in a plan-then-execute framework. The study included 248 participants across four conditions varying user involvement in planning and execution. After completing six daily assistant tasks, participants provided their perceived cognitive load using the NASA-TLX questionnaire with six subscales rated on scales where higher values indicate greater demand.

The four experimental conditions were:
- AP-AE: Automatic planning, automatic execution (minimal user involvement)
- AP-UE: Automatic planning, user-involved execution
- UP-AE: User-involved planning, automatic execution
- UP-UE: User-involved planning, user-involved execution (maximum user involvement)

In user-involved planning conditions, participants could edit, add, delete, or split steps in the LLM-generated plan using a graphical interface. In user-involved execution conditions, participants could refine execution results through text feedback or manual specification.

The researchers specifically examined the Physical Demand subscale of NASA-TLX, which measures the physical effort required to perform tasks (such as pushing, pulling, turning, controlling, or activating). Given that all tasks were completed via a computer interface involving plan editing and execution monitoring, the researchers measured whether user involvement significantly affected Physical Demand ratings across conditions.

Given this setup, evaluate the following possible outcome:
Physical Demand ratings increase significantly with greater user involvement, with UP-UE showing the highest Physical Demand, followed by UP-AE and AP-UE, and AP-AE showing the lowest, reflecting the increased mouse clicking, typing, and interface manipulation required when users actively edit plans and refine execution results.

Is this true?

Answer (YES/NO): NO